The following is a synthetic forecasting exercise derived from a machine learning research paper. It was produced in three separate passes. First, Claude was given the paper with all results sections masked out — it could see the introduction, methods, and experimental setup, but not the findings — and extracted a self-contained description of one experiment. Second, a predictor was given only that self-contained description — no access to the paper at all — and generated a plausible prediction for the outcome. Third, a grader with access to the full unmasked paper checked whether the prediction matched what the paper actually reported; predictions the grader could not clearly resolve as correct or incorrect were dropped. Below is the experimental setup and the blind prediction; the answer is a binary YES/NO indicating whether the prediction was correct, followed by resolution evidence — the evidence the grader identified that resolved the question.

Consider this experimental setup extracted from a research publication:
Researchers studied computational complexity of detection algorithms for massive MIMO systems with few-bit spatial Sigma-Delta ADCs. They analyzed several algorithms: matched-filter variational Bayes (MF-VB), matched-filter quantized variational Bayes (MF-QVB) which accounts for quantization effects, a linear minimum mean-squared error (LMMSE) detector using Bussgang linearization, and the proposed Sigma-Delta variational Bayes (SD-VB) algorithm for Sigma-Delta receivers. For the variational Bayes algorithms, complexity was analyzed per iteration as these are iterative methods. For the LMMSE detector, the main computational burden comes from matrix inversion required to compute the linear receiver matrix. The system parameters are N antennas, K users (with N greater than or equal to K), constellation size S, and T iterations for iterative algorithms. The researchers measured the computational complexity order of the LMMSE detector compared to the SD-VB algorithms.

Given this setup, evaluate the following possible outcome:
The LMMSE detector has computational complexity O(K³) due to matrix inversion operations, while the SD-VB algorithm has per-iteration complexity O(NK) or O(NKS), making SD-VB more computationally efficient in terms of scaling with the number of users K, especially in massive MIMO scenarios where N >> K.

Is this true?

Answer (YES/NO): NO